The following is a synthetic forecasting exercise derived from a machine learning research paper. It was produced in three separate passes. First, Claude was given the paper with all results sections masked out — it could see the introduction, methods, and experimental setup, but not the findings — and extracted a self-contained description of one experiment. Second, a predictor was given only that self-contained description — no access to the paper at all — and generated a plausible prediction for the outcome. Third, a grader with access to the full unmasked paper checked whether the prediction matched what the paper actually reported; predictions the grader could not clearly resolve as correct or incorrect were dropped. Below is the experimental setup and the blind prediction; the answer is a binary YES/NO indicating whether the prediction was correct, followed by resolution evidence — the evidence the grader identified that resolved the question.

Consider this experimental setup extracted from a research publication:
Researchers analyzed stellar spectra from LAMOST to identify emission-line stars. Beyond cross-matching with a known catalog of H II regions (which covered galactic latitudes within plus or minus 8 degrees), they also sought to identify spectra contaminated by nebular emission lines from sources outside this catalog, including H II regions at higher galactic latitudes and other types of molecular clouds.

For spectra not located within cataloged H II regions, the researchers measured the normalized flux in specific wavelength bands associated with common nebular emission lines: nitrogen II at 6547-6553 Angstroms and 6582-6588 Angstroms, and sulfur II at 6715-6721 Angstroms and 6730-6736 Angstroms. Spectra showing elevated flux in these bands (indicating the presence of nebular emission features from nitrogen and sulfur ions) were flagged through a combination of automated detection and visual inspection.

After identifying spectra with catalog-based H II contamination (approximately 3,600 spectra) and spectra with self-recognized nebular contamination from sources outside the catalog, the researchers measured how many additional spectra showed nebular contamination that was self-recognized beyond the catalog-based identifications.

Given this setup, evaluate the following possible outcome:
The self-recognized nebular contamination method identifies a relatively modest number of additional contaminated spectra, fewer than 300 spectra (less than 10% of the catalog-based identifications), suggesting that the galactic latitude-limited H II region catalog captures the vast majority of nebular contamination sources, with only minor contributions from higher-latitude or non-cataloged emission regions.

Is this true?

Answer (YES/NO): NO